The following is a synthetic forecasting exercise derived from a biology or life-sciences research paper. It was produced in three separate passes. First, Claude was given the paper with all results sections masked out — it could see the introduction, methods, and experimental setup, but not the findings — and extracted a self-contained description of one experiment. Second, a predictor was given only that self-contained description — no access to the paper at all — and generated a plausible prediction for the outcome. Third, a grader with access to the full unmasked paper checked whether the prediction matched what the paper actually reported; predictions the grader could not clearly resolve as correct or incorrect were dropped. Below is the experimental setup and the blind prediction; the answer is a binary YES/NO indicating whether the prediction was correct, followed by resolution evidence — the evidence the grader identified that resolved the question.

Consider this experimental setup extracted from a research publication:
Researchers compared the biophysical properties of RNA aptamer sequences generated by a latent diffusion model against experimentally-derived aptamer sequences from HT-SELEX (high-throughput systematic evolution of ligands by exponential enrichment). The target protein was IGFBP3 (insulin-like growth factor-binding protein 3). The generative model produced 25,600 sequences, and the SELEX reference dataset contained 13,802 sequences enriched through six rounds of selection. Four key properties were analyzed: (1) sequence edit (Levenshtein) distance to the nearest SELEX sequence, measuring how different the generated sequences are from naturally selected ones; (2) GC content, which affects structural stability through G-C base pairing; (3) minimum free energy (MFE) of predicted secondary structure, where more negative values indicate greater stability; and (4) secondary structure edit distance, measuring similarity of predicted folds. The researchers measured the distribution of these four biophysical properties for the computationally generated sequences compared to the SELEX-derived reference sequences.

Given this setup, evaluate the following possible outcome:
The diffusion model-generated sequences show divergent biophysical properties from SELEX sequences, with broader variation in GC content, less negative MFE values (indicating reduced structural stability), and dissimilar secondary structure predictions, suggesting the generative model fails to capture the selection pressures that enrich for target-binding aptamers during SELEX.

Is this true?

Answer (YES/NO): NO